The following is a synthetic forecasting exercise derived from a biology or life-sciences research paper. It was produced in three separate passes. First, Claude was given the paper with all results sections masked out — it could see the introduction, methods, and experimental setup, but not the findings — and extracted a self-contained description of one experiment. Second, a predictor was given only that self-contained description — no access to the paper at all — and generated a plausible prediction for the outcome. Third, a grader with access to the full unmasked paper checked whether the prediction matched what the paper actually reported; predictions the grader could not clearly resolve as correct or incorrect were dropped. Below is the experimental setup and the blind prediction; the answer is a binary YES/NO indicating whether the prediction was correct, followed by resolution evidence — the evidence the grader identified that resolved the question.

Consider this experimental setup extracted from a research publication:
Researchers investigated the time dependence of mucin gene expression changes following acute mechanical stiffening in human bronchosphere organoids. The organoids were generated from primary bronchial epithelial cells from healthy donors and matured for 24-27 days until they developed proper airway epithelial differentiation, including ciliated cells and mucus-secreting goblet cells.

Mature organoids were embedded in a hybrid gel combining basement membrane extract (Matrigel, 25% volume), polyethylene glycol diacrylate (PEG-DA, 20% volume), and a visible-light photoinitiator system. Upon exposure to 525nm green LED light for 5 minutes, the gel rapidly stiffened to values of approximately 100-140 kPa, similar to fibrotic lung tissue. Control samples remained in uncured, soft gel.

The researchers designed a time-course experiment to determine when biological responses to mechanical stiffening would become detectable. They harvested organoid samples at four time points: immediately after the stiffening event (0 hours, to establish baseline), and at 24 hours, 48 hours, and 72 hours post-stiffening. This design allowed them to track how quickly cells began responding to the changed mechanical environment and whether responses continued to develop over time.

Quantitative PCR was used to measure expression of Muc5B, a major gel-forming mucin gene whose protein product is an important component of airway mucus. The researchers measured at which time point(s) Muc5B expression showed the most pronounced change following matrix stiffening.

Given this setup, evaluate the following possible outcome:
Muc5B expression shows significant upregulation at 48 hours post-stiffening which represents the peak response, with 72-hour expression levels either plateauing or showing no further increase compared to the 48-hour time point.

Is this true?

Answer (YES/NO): YES